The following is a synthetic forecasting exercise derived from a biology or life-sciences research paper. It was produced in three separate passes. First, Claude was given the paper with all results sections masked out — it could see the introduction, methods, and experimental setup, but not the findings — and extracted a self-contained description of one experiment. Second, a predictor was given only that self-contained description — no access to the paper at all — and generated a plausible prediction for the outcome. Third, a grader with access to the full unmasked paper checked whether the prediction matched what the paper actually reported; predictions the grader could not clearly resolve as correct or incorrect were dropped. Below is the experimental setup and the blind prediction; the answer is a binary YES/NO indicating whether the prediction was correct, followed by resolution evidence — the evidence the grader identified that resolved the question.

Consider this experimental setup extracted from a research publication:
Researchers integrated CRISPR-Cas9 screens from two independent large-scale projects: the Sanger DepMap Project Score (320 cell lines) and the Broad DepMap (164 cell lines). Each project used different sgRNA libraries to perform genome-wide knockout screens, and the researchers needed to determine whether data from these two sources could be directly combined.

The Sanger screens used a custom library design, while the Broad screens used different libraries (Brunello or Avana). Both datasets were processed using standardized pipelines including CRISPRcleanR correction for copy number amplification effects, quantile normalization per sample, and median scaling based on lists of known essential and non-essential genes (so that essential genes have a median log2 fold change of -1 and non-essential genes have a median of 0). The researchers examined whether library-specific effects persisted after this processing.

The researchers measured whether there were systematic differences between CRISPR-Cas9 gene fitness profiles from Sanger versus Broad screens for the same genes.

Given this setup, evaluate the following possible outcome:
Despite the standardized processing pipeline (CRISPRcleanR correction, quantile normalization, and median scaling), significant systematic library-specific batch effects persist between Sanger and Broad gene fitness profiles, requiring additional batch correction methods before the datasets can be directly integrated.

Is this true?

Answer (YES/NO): NO